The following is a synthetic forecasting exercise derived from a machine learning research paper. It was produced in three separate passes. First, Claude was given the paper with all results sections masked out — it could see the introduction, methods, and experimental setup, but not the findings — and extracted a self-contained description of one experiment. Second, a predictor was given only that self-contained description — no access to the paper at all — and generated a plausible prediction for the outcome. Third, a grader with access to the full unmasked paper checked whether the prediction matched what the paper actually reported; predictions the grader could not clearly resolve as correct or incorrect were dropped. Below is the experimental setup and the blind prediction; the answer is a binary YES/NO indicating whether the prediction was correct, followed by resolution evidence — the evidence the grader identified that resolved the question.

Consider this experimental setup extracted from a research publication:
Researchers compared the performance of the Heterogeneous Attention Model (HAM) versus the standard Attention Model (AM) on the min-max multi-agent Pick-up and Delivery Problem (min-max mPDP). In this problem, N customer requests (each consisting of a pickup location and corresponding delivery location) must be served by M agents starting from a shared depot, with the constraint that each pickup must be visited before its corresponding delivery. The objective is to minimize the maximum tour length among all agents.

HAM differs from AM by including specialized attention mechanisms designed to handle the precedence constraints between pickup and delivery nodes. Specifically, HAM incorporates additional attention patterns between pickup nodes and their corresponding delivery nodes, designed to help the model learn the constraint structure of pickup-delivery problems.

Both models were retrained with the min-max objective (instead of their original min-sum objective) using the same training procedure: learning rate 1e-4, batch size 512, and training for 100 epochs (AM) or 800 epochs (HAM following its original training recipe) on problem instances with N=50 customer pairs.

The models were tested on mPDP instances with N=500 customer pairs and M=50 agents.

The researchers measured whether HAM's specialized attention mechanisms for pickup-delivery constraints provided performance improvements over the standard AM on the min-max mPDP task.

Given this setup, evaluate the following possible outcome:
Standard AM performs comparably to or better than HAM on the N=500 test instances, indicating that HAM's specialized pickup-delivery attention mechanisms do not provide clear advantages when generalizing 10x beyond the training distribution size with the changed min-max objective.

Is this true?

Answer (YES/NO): YES